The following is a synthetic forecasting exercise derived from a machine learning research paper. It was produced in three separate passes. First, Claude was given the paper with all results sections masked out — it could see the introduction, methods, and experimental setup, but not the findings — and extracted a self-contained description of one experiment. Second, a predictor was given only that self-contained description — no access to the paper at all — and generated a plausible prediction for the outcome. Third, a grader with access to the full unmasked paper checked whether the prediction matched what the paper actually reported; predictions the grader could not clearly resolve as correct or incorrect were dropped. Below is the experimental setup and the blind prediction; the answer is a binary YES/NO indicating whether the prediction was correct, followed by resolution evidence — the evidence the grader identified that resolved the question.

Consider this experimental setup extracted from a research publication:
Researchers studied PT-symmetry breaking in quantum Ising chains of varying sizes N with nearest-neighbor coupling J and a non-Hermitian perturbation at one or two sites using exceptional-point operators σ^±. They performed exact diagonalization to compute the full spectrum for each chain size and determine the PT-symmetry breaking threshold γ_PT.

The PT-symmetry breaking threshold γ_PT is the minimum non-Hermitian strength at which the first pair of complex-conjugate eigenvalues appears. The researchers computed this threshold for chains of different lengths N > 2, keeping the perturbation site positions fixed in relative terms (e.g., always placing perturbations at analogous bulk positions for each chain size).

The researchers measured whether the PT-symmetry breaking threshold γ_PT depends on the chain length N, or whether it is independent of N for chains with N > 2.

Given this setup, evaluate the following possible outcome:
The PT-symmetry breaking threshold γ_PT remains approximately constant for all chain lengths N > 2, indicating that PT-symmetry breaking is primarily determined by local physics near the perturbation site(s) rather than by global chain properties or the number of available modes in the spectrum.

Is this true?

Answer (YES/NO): YES